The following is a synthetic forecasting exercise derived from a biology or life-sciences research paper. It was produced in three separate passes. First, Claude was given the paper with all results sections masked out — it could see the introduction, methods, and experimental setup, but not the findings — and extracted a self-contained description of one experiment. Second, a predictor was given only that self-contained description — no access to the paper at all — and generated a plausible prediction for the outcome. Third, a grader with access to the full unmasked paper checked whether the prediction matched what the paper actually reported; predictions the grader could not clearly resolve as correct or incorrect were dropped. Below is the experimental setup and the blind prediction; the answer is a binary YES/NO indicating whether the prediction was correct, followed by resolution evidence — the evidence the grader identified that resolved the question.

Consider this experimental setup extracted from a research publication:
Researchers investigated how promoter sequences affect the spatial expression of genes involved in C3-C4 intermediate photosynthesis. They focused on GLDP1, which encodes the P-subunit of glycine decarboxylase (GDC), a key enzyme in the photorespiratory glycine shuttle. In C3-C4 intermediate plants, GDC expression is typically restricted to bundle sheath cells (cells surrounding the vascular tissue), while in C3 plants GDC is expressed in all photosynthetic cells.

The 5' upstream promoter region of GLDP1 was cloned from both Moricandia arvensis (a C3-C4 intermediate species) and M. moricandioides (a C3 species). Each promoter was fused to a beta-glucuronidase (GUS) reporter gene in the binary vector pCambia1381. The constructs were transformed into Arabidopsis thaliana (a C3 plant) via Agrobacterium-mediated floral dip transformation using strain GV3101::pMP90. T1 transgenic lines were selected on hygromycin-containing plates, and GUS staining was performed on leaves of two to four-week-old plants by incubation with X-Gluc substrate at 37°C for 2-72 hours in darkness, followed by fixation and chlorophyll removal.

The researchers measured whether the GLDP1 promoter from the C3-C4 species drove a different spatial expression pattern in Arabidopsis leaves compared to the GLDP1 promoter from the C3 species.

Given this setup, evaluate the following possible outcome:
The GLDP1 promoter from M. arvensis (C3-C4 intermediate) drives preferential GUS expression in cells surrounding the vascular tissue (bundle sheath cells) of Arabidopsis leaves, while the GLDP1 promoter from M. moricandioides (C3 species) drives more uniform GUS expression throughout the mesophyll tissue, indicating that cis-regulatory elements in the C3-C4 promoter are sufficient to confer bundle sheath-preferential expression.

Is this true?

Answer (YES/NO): YES